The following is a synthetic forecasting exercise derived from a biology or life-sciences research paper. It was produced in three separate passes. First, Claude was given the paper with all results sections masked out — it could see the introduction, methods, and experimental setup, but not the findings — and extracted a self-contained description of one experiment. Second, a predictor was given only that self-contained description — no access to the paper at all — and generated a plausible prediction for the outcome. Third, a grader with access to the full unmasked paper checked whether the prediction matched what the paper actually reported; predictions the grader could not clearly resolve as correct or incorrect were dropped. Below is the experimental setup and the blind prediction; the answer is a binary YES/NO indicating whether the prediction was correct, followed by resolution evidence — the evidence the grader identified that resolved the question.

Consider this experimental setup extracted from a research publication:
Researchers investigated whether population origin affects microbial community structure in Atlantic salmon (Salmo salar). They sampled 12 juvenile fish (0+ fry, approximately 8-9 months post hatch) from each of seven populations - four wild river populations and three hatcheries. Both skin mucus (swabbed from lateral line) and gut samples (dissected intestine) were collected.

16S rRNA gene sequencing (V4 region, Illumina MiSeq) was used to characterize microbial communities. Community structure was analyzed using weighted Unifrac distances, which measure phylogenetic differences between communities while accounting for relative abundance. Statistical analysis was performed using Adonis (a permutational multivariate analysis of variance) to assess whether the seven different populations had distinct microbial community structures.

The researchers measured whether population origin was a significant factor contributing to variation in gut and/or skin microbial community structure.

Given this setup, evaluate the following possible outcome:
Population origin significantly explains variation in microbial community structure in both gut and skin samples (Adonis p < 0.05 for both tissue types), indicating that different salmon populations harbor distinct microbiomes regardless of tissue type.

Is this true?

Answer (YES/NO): YES